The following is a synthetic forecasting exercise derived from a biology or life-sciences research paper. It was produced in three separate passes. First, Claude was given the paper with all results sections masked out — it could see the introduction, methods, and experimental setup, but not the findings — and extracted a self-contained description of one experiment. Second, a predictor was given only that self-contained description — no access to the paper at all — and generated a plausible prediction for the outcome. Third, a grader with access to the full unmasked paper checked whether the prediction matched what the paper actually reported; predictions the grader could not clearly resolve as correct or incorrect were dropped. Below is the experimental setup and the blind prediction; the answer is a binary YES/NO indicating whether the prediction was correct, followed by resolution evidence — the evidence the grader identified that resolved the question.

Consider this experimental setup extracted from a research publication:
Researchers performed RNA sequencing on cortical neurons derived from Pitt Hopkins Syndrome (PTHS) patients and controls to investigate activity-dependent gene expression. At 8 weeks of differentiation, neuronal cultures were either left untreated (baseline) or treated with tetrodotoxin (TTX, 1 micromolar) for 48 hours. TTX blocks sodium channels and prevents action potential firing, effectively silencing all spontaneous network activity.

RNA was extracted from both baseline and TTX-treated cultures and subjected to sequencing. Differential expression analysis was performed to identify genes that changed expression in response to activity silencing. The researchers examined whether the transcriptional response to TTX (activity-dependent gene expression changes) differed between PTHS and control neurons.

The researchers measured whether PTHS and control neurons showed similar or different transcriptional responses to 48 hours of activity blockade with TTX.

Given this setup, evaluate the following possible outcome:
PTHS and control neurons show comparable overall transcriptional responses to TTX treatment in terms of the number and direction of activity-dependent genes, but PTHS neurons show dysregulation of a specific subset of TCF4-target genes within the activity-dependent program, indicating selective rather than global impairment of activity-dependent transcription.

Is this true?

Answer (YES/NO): NO